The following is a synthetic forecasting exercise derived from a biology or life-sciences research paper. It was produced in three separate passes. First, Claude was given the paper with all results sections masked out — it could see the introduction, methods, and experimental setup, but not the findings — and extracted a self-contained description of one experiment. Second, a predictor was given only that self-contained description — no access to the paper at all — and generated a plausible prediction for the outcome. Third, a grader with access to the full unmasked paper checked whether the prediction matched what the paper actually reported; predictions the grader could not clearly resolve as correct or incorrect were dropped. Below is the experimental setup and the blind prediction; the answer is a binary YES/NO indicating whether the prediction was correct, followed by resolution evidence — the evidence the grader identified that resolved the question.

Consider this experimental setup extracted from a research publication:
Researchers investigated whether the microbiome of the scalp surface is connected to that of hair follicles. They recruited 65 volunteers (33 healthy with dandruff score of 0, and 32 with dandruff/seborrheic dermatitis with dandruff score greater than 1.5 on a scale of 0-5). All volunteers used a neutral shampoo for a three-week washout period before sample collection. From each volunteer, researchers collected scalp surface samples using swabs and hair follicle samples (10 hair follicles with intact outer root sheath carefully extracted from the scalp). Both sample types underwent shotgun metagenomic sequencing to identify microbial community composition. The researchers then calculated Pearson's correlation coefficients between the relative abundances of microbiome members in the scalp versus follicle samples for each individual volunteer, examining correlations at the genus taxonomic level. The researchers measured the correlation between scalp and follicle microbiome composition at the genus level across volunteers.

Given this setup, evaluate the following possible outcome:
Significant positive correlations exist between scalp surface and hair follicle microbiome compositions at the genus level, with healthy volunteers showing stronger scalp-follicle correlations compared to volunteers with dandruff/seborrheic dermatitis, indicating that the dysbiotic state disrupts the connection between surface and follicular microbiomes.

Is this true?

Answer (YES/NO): NO